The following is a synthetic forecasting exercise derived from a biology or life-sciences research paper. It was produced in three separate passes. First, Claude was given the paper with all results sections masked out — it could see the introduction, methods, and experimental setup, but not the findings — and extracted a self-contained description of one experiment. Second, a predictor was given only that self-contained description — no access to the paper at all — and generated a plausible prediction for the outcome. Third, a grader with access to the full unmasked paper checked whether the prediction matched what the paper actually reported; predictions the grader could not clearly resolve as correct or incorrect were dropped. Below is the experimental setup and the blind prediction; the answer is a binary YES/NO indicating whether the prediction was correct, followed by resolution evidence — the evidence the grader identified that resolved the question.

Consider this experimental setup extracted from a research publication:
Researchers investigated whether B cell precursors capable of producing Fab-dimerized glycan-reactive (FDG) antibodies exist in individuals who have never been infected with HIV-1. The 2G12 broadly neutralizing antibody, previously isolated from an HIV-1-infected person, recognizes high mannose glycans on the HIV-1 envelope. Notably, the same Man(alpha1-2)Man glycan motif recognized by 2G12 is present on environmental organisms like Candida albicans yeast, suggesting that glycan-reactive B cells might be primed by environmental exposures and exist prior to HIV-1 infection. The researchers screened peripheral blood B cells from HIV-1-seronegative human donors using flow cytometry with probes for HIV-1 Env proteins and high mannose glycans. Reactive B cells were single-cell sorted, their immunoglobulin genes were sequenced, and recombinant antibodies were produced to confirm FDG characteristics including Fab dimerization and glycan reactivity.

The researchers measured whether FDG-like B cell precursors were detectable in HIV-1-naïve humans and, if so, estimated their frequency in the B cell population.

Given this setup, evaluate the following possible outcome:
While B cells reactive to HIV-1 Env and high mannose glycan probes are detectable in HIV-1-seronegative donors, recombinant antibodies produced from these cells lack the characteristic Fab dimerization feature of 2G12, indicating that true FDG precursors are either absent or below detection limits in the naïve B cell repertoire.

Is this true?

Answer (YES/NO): NO